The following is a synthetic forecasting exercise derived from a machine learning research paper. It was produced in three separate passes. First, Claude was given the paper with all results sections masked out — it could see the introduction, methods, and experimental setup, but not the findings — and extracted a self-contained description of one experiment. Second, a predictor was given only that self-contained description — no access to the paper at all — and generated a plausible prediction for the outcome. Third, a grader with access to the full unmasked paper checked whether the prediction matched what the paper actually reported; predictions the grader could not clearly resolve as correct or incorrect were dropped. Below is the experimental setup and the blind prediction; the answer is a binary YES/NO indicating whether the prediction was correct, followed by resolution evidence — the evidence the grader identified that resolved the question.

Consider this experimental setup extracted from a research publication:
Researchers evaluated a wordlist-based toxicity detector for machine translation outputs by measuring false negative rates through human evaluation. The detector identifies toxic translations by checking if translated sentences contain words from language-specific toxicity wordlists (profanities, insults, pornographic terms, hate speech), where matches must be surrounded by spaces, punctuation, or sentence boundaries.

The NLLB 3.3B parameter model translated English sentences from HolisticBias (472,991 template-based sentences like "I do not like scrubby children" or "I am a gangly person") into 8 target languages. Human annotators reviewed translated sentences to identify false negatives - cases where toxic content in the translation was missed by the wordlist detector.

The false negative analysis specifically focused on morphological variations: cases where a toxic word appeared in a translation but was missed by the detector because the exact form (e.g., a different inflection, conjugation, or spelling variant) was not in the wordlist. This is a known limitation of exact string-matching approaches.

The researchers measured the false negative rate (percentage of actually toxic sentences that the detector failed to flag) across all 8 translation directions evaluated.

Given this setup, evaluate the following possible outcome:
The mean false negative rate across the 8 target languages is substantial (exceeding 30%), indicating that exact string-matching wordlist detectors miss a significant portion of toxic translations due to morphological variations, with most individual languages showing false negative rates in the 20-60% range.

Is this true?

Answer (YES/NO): NO